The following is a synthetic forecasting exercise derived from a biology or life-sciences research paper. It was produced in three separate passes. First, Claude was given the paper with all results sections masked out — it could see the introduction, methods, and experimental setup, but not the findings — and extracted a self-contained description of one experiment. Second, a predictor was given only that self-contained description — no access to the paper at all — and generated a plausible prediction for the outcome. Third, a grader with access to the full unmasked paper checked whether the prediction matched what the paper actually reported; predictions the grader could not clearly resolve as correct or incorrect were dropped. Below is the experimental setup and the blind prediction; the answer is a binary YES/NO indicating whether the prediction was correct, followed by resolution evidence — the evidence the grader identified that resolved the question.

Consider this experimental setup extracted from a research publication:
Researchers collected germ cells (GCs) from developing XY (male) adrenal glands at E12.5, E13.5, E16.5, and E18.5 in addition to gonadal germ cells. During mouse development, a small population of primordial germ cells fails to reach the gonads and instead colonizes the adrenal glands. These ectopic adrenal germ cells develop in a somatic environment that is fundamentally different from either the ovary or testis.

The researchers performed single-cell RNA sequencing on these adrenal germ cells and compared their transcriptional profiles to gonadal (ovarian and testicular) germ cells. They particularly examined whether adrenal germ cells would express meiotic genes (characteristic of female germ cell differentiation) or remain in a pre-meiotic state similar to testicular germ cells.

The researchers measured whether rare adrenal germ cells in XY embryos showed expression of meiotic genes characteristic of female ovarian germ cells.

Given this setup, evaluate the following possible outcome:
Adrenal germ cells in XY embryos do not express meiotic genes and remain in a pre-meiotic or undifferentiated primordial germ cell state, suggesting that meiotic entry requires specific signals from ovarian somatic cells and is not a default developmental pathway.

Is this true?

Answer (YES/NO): NO